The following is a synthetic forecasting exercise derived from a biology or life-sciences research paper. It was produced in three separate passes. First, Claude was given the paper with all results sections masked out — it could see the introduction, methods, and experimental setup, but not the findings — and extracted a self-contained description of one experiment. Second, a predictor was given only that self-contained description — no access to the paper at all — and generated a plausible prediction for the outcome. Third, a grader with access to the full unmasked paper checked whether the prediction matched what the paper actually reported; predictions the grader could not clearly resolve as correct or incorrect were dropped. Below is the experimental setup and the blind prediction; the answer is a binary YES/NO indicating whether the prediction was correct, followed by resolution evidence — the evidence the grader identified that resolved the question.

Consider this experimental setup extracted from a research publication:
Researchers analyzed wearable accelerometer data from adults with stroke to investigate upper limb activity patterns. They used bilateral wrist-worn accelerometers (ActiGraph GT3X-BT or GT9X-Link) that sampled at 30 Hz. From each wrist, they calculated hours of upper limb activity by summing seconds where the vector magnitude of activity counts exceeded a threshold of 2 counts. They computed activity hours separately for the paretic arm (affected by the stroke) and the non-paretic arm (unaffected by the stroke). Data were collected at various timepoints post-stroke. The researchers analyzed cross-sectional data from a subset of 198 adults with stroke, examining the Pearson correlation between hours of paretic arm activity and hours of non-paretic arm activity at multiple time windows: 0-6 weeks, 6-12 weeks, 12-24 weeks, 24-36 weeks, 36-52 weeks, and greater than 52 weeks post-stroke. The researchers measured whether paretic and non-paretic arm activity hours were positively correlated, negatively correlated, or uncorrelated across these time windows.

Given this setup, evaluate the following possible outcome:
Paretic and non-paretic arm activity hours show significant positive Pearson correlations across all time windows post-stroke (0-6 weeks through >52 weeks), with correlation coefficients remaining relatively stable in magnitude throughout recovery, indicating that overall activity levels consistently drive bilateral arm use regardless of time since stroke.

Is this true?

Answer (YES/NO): YES